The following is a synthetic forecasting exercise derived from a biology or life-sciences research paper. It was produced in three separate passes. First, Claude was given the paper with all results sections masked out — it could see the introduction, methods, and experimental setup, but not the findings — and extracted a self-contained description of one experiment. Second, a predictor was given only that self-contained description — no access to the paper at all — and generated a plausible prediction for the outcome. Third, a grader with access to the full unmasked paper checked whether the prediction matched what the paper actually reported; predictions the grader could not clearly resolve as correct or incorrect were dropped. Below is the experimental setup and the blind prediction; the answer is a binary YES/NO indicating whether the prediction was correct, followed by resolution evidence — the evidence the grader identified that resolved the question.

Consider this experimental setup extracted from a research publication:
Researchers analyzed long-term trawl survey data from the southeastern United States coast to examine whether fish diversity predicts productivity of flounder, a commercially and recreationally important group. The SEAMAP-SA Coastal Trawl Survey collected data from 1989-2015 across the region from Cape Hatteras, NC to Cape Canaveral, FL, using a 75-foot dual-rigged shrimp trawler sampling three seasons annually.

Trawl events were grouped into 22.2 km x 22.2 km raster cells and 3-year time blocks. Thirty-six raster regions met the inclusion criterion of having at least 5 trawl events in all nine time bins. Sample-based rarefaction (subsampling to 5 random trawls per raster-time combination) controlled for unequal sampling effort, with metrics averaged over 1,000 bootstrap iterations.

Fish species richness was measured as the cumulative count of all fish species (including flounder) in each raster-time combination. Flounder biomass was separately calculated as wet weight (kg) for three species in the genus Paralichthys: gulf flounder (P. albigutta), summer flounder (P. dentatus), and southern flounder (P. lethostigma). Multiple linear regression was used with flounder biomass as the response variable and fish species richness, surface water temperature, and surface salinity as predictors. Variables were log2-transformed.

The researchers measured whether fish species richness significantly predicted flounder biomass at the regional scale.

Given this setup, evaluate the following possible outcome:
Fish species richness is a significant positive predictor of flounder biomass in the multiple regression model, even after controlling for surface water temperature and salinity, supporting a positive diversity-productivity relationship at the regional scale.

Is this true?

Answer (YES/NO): YES